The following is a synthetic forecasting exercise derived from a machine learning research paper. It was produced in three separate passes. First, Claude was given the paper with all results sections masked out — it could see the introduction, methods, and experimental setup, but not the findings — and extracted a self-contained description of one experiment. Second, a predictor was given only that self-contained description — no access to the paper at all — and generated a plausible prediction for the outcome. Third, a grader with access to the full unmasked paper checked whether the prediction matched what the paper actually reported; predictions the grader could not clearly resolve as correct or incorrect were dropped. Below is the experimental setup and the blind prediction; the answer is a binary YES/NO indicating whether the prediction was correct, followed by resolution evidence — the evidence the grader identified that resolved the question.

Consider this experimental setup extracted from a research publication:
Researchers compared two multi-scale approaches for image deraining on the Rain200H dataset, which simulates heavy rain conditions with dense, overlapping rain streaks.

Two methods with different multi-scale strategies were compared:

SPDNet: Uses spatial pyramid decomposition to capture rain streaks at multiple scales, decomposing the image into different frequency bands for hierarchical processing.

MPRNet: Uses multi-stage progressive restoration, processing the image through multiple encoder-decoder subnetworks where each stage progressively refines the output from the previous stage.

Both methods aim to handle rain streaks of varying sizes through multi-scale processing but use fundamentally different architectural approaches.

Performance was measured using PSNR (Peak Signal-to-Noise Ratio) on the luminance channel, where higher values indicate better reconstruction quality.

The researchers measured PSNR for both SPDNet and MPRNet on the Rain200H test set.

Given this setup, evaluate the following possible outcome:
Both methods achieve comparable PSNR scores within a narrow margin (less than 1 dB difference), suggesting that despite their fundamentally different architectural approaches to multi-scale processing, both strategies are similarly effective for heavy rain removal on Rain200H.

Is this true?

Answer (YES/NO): YES